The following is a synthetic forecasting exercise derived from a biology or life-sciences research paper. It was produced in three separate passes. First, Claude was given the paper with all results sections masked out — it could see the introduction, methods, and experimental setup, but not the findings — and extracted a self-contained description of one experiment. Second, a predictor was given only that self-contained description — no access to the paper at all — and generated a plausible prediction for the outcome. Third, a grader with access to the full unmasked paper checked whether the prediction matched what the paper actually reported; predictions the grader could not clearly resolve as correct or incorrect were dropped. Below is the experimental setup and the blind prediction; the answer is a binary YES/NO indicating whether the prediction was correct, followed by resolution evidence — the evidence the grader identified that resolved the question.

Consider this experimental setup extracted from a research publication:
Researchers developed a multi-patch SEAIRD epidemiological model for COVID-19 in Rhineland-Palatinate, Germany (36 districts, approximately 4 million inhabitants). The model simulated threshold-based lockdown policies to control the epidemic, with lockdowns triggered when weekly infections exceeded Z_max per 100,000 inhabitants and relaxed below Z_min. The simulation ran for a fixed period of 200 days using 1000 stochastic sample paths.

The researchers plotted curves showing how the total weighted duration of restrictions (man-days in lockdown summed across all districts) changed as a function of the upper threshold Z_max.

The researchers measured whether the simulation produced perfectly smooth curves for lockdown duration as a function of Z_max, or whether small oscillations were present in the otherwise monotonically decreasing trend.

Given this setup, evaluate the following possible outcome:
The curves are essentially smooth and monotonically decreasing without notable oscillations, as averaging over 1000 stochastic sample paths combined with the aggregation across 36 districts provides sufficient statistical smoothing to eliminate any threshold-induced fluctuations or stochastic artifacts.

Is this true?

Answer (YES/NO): NO